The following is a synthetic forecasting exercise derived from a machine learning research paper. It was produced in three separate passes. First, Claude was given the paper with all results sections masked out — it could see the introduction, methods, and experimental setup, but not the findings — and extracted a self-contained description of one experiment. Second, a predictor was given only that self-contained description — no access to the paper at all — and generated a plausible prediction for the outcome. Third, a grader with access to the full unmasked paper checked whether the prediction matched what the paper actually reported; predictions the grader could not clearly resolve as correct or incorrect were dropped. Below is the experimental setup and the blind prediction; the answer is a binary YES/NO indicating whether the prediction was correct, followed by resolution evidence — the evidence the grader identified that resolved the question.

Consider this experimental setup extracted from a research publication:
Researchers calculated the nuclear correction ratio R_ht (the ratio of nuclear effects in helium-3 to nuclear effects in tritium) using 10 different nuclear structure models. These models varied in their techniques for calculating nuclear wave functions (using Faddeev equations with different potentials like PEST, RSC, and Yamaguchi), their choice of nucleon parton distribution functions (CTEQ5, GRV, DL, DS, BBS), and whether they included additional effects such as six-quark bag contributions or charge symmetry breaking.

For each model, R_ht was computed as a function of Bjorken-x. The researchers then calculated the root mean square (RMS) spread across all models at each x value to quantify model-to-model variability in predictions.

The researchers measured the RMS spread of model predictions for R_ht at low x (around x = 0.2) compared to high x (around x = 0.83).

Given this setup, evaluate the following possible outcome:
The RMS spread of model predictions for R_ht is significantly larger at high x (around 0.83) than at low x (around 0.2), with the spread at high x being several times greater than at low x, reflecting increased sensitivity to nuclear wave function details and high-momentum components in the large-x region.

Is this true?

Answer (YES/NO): YES